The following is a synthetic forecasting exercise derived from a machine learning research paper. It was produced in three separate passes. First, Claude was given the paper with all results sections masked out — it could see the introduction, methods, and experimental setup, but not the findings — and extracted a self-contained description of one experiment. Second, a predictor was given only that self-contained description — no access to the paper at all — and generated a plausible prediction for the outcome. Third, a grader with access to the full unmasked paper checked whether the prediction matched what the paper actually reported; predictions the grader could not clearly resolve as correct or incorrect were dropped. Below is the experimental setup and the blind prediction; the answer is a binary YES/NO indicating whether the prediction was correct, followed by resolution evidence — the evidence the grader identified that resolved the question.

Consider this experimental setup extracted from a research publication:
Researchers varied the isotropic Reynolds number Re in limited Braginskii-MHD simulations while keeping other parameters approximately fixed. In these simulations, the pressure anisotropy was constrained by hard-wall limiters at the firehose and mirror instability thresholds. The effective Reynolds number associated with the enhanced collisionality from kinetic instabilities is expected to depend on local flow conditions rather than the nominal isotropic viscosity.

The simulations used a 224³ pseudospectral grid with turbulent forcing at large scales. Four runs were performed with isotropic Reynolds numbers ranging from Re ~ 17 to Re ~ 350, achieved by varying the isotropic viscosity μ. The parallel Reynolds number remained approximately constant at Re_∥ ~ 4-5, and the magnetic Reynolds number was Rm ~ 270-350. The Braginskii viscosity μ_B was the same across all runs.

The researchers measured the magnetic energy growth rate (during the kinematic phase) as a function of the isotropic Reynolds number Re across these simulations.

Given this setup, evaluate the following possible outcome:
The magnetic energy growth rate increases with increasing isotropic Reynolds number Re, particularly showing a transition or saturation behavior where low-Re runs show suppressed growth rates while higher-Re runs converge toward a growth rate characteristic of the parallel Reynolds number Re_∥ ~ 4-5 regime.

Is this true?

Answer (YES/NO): YES